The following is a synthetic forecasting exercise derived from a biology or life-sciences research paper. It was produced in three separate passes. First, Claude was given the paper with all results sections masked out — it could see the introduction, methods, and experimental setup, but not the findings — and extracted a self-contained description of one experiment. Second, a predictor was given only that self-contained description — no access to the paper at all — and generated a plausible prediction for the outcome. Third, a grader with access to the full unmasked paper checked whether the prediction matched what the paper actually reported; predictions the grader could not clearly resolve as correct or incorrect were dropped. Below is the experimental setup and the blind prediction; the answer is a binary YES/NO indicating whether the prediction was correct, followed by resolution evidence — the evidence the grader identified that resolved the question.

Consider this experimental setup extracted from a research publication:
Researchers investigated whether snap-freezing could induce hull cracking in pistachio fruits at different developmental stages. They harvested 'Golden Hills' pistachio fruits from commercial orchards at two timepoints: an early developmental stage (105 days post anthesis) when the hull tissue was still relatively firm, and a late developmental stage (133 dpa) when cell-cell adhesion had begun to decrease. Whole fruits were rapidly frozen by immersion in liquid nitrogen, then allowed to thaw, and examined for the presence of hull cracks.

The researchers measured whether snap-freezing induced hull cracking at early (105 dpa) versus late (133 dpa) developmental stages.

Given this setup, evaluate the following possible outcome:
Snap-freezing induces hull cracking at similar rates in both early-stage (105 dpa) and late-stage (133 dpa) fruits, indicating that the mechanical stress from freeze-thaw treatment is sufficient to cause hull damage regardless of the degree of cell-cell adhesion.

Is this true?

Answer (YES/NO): NO